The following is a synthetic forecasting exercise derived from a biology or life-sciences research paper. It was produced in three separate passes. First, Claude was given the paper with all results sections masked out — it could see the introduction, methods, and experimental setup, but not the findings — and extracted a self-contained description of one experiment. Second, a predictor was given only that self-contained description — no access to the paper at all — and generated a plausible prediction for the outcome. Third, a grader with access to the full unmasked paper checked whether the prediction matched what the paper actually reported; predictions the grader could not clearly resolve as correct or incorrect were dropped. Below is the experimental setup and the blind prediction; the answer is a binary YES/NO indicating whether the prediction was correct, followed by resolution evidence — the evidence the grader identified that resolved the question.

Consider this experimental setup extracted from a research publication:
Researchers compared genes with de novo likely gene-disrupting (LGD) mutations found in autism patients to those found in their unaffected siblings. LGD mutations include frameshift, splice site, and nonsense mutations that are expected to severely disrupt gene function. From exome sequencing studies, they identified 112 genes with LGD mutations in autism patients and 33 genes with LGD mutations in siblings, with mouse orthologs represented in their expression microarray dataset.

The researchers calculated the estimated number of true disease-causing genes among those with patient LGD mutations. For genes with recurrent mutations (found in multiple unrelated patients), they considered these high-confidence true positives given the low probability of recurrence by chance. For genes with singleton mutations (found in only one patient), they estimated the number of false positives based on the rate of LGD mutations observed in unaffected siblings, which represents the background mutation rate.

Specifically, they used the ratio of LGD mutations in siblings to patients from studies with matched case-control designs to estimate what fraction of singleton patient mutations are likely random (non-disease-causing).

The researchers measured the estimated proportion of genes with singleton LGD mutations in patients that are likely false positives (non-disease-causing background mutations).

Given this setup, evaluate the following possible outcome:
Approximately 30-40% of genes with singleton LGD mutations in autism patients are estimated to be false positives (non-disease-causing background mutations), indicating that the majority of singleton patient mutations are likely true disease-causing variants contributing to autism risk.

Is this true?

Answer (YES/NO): NO